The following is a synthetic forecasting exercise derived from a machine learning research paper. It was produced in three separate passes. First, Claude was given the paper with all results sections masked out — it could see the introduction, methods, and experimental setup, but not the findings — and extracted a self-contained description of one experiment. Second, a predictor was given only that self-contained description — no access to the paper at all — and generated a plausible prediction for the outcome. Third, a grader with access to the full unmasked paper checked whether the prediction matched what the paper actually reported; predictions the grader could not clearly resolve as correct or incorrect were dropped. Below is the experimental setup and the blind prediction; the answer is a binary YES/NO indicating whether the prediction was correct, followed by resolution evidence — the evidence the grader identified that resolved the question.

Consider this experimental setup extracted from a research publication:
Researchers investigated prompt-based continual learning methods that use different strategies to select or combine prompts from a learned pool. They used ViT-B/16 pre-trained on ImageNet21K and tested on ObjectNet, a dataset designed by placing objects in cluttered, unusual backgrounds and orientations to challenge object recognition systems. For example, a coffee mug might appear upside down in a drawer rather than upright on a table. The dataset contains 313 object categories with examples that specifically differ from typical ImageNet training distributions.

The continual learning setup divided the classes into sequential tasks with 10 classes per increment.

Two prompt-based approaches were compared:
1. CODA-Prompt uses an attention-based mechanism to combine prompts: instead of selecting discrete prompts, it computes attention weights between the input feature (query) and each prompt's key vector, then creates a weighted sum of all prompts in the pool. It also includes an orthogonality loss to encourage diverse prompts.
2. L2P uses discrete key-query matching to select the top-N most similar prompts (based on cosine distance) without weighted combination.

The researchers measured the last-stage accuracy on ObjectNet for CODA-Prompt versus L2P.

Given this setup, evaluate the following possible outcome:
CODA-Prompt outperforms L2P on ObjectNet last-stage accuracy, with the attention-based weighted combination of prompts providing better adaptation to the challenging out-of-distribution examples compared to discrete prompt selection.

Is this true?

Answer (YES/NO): YES